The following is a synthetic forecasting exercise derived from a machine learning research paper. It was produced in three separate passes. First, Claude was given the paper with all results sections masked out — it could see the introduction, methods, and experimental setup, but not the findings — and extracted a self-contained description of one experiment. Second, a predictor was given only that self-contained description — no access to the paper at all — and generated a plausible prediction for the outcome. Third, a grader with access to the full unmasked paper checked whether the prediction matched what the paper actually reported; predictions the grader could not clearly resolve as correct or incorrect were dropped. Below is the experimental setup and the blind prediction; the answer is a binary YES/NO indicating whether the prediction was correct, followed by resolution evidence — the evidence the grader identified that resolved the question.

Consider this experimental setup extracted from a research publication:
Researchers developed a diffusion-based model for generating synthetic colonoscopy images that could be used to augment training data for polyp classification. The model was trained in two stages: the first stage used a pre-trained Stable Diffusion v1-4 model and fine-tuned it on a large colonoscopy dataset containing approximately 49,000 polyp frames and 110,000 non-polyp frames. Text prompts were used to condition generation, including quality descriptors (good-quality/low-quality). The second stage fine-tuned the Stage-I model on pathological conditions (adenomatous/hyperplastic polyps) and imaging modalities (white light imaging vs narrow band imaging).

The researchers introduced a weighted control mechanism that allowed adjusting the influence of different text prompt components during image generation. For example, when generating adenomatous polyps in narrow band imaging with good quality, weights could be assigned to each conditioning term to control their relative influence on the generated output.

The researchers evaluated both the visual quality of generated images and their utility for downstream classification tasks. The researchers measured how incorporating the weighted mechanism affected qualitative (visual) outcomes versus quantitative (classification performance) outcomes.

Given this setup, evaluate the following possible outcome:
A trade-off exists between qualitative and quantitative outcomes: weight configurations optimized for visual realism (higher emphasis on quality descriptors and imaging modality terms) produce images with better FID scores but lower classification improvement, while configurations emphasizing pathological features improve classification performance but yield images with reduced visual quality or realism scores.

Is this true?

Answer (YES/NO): NO